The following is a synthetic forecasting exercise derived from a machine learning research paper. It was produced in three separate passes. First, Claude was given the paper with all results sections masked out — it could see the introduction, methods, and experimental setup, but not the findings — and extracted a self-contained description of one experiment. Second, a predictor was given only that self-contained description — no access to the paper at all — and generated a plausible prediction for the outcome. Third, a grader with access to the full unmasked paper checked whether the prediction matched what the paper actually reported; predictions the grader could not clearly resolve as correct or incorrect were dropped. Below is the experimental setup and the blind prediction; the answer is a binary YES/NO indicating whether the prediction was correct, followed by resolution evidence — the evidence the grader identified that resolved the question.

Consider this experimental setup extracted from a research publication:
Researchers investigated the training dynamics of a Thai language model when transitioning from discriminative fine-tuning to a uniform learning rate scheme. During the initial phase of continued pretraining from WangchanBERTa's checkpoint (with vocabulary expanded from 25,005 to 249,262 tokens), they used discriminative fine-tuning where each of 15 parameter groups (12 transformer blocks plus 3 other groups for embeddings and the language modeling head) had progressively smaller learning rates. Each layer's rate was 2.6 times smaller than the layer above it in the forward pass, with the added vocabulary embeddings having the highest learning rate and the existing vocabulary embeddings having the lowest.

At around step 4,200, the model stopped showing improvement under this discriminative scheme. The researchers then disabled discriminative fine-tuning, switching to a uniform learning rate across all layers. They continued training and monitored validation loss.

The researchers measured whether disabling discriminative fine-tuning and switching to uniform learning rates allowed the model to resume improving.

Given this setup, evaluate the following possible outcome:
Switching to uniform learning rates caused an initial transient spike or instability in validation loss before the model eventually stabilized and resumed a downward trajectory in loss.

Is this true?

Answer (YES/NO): NO